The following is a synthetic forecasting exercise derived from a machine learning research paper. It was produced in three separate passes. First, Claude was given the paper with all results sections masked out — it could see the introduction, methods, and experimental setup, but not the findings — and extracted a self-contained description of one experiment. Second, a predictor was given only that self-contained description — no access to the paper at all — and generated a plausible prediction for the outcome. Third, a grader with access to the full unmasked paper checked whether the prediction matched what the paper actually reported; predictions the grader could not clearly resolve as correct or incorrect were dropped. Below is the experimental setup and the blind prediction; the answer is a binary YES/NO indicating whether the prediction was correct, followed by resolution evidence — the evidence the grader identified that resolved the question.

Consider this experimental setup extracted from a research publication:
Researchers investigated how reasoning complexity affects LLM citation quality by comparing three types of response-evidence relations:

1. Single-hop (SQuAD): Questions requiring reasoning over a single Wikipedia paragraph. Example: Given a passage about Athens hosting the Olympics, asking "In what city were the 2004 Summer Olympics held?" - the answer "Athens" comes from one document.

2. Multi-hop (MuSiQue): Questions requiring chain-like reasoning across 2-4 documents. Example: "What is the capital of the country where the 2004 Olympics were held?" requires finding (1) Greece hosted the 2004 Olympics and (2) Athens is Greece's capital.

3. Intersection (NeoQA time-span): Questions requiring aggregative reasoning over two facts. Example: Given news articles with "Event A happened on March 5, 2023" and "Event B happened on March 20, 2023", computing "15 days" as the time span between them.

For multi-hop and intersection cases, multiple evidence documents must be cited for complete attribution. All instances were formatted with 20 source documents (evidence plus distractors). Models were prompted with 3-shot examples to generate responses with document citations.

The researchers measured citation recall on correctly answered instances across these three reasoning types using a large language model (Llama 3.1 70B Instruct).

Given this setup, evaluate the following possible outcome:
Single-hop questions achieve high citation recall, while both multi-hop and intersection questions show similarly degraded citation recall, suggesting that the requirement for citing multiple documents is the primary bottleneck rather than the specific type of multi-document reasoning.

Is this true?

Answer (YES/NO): NO